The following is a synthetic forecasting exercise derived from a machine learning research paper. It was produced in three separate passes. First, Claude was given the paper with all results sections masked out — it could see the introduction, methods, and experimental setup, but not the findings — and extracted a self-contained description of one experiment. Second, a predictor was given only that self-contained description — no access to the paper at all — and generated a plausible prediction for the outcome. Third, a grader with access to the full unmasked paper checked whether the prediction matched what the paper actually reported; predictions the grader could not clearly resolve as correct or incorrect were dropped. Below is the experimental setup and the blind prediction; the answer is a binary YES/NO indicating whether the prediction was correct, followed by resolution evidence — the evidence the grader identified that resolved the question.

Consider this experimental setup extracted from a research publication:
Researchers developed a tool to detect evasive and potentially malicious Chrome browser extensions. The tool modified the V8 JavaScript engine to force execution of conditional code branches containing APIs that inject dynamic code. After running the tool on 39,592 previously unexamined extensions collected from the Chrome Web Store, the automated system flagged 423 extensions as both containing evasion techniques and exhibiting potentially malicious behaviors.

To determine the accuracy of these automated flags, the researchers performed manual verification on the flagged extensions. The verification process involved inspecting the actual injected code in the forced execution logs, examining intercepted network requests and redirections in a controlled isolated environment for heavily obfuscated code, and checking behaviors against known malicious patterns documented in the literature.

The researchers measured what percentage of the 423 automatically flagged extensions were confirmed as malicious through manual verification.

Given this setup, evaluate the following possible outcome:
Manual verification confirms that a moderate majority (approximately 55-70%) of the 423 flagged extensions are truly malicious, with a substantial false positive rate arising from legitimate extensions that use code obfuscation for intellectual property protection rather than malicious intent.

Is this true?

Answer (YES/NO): NO